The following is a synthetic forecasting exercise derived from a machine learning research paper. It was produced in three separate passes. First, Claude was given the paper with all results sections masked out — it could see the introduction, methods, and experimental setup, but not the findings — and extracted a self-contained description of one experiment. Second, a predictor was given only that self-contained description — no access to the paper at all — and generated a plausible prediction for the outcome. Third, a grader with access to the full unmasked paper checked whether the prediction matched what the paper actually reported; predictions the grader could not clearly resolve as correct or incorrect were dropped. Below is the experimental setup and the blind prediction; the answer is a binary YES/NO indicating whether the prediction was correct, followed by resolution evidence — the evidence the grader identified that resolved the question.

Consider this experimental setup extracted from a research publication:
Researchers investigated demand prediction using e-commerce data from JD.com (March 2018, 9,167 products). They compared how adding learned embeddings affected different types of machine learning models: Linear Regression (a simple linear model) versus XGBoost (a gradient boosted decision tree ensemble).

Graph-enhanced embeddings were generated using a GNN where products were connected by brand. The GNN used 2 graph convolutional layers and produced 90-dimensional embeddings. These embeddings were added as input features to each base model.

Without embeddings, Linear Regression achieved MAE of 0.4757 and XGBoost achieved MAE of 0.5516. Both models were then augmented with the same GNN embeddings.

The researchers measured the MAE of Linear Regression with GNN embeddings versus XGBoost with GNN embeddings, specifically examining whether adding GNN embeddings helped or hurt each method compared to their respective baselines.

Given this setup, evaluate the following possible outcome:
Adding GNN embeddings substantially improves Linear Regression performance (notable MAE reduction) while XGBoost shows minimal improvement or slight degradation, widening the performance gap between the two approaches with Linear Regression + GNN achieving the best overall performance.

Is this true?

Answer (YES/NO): NO